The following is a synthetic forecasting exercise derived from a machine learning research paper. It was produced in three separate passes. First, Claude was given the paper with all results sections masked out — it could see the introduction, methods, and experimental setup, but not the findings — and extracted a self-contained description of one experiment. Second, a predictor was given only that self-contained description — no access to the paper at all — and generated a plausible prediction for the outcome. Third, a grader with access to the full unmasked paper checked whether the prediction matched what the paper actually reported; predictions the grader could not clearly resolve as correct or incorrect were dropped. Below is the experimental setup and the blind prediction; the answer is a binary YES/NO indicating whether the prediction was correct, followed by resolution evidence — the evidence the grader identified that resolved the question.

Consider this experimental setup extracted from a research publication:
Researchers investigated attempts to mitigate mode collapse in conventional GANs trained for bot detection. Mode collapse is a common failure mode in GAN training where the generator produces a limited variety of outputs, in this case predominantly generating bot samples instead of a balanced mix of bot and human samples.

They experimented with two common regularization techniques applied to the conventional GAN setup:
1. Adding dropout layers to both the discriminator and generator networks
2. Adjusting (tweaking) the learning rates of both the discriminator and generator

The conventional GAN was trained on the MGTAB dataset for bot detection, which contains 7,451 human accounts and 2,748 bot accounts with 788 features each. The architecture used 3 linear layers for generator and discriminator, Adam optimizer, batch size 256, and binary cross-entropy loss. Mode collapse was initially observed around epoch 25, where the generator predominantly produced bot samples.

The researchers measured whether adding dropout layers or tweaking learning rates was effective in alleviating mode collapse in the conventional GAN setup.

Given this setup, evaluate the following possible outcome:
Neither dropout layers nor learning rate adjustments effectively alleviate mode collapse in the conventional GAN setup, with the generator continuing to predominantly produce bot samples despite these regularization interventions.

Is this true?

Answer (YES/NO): YES